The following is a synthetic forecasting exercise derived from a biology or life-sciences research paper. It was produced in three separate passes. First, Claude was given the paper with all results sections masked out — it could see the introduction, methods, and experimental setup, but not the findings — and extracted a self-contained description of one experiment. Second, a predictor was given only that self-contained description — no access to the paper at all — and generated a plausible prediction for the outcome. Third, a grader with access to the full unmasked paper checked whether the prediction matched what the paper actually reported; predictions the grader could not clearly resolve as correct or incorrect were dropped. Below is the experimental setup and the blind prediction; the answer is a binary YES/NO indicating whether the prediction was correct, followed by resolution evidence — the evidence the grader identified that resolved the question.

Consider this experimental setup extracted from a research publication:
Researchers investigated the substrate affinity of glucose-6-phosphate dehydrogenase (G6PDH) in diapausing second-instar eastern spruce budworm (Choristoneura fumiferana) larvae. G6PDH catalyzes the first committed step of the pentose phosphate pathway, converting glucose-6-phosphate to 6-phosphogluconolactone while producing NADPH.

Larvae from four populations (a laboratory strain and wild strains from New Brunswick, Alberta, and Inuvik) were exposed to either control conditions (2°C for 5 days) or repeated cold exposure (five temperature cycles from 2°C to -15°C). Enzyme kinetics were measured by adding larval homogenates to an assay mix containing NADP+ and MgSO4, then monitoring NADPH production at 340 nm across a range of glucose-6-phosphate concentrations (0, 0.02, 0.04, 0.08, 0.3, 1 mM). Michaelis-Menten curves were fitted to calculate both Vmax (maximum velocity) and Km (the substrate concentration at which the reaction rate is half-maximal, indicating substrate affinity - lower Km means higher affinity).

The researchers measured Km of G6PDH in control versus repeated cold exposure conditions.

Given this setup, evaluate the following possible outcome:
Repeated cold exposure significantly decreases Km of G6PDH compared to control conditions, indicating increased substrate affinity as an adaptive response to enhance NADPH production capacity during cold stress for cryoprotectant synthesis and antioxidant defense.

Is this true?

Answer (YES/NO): NO